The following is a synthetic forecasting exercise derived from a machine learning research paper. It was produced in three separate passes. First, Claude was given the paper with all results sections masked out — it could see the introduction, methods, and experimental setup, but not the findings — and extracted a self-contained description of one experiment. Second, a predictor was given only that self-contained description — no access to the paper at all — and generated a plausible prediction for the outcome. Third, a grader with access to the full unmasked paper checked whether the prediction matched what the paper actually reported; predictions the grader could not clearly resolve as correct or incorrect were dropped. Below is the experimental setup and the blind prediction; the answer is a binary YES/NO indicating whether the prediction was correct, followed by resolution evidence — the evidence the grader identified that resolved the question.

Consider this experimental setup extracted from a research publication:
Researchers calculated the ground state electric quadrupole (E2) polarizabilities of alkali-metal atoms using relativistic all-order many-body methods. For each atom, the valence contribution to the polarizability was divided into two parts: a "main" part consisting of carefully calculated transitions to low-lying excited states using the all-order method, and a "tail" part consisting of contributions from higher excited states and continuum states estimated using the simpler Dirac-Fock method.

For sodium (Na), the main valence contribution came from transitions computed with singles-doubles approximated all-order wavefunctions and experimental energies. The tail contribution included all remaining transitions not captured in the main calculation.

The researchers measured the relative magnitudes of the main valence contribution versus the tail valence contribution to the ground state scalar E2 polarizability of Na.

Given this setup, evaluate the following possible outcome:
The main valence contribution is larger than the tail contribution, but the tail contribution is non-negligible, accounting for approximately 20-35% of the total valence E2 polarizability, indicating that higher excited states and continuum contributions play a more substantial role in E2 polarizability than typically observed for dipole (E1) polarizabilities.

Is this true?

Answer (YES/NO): NO